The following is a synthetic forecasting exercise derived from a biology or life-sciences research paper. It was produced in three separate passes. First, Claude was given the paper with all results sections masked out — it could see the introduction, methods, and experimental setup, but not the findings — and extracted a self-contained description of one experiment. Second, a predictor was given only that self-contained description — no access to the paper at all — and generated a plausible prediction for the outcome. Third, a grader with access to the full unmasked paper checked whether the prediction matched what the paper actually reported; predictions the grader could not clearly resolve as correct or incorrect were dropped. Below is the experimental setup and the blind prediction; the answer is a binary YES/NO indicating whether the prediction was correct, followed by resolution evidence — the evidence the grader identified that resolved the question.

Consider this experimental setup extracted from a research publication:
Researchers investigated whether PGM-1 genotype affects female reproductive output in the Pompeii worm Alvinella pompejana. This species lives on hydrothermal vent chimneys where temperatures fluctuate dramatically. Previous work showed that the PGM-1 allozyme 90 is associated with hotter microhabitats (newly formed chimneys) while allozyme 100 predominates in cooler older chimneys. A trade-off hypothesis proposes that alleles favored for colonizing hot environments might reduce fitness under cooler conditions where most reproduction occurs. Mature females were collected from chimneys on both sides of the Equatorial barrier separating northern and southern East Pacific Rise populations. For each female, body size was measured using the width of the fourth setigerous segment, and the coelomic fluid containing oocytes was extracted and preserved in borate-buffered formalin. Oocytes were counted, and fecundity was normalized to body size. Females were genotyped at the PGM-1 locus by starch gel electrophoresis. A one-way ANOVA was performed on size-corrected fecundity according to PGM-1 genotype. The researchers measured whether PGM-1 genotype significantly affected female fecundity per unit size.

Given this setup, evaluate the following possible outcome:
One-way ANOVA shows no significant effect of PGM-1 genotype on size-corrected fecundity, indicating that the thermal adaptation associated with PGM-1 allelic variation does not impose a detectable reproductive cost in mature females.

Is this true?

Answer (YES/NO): YES